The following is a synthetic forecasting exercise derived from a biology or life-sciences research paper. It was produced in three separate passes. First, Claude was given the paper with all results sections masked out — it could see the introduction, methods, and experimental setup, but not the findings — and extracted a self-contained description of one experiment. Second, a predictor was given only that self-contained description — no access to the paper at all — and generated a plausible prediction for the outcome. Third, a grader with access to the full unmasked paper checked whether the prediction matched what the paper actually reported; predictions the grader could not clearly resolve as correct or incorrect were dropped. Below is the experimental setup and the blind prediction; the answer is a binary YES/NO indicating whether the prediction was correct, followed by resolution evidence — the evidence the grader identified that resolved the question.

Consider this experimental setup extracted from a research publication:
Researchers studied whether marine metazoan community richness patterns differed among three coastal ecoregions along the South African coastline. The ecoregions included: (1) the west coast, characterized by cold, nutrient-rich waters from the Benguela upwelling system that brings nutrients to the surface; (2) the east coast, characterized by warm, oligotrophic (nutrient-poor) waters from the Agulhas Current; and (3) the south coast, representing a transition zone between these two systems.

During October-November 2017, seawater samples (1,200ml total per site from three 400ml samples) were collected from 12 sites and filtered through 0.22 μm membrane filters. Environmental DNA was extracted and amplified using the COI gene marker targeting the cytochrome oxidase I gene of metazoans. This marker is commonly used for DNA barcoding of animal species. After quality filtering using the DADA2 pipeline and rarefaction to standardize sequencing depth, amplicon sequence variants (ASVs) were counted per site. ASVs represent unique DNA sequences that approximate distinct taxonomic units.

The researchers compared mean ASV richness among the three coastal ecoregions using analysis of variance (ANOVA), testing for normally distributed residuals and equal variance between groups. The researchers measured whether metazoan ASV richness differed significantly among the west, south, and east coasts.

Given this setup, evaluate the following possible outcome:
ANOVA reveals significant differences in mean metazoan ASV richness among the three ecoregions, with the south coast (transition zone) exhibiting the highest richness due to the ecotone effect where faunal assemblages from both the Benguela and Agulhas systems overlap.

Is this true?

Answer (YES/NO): NO